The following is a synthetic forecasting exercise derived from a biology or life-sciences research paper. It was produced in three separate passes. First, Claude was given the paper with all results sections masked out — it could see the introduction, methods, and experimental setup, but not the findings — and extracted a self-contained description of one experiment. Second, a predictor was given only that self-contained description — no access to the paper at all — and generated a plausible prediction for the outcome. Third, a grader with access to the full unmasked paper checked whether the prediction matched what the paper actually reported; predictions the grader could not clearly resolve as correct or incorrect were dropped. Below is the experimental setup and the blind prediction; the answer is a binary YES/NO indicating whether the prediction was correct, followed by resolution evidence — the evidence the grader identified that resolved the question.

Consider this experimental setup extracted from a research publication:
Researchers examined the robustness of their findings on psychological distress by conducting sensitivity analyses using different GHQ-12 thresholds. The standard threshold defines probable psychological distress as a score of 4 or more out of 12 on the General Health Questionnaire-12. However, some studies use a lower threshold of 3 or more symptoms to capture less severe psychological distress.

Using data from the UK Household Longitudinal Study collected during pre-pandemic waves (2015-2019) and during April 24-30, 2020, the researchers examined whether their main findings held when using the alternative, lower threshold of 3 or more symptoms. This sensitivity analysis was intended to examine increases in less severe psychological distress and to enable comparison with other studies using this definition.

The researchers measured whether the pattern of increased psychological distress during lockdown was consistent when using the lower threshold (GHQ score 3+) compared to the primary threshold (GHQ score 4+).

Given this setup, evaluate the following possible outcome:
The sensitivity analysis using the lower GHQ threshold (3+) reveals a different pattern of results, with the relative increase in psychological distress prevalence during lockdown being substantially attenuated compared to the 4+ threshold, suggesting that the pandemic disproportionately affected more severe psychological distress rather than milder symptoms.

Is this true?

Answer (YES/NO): NO